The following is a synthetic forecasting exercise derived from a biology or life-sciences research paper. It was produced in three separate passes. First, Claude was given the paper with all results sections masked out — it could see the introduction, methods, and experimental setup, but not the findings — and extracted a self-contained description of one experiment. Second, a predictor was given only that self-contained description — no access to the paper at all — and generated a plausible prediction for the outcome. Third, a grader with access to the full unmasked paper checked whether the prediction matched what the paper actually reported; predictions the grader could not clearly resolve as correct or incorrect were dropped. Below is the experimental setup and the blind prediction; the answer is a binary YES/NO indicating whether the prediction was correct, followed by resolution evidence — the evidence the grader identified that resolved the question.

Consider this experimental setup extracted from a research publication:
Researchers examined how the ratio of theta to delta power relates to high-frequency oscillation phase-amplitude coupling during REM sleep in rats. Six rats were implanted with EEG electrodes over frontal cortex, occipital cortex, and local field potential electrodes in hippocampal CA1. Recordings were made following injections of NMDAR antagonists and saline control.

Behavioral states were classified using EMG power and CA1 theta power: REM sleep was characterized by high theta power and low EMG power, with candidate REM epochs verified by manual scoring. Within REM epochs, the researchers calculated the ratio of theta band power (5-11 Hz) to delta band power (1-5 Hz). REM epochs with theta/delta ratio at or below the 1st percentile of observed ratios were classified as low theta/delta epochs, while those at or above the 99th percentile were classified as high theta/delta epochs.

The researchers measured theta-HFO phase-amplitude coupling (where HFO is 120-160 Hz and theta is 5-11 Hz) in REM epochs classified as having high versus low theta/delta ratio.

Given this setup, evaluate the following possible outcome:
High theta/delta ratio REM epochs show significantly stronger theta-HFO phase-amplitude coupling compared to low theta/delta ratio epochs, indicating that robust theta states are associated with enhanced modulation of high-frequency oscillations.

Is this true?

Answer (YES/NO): YES